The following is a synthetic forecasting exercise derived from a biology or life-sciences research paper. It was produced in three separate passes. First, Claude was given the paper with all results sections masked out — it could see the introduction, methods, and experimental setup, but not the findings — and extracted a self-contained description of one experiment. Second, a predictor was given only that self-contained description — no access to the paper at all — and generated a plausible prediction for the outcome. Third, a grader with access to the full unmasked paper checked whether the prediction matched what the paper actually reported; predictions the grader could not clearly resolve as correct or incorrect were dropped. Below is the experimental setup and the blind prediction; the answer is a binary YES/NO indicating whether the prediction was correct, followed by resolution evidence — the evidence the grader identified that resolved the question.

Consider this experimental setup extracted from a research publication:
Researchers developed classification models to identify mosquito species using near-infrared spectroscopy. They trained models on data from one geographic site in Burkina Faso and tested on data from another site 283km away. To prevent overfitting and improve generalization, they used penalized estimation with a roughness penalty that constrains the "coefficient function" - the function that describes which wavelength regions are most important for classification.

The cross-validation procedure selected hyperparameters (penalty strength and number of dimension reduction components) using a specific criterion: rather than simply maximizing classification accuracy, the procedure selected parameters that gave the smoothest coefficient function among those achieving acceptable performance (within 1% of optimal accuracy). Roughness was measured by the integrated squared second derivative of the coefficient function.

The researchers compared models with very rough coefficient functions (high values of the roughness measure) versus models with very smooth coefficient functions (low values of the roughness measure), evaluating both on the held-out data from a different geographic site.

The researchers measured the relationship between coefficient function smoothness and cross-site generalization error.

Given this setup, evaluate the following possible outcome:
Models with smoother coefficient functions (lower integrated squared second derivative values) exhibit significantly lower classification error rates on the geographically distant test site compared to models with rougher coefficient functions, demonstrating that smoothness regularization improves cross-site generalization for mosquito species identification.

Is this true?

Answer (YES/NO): YES